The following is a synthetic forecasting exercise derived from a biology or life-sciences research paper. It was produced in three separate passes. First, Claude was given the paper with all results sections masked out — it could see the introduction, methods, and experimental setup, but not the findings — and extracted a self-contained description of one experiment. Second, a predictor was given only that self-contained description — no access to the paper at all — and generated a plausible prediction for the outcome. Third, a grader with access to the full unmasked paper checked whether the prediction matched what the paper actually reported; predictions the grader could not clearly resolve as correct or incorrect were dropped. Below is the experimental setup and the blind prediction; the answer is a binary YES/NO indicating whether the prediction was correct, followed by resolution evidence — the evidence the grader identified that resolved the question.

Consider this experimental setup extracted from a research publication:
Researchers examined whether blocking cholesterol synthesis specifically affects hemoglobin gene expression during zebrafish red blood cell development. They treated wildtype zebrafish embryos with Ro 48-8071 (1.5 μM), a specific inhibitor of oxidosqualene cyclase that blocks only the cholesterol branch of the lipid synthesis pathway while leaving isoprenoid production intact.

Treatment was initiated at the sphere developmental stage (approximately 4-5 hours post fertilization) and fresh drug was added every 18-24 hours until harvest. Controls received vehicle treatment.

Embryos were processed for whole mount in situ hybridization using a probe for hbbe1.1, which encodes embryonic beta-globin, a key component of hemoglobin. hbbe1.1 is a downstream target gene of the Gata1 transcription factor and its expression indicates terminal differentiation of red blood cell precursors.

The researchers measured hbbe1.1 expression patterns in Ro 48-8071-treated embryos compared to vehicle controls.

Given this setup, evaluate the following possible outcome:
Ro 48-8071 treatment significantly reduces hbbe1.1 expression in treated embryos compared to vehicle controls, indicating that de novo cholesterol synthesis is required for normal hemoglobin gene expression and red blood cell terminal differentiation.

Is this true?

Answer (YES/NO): NO